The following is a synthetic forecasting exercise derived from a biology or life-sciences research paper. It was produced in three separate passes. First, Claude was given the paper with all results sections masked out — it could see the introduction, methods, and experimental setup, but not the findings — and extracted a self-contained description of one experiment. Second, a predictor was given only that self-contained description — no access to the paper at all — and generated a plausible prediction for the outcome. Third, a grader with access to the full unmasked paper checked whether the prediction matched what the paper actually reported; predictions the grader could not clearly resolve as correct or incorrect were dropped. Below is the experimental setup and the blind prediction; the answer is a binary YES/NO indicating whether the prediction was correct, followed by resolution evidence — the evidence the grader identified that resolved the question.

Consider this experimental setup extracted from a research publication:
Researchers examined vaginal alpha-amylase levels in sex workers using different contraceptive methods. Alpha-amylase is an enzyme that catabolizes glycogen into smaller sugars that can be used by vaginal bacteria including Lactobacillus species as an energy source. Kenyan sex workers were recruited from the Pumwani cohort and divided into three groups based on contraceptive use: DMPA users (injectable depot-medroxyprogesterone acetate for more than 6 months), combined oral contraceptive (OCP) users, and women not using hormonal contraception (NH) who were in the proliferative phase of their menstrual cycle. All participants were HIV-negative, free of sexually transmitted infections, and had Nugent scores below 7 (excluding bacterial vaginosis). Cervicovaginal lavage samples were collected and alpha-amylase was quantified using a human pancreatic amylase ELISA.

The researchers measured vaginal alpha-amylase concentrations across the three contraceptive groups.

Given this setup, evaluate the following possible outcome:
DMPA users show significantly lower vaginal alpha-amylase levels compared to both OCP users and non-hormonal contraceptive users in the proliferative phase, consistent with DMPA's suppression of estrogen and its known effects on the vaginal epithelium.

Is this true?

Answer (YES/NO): NO